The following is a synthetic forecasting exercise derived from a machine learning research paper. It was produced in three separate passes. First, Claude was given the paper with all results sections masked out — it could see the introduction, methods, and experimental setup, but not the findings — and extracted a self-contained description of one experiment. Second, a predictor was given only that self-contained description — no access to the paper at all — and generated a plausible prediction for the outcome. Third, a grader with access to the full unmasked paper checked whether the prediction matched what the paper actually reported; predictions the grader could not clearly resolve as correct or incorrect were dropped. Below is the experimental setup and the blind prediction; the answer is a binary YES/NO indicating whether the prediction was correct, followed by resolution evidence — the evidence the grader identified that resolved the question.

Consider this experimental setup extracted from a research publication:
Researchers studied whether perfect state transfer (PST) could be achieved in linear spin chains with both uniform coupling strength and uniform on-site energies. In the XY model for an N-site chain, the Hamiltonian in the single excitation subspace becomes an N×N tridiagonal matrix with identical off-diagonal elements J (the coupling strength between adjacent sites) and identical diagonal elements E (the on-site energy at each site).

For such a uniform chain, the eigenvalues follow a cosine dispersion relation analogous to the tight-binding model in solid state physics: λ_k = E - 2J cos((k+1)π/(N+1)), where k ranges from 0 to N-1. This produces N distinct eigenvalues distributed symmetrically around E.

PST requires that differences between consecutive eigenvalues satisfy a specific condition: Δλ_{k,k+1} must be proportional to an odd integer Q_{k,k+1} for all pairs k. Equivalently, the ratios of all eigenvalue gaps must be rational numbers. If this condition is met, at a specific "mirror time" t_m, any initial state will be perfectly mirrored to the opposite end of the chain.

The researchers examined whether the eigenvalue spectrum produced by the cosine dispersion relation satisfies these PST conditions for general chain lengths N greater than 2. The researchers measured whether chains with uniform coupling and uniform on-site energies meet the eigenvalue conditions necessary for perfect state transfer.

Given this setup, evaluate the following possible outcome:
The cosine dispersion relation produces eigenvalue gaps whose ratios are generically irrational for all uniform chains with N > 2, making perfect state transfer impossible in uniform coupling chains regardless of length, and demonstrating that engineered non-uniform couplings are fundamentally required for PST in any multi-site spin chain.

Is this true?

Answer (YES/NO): NO